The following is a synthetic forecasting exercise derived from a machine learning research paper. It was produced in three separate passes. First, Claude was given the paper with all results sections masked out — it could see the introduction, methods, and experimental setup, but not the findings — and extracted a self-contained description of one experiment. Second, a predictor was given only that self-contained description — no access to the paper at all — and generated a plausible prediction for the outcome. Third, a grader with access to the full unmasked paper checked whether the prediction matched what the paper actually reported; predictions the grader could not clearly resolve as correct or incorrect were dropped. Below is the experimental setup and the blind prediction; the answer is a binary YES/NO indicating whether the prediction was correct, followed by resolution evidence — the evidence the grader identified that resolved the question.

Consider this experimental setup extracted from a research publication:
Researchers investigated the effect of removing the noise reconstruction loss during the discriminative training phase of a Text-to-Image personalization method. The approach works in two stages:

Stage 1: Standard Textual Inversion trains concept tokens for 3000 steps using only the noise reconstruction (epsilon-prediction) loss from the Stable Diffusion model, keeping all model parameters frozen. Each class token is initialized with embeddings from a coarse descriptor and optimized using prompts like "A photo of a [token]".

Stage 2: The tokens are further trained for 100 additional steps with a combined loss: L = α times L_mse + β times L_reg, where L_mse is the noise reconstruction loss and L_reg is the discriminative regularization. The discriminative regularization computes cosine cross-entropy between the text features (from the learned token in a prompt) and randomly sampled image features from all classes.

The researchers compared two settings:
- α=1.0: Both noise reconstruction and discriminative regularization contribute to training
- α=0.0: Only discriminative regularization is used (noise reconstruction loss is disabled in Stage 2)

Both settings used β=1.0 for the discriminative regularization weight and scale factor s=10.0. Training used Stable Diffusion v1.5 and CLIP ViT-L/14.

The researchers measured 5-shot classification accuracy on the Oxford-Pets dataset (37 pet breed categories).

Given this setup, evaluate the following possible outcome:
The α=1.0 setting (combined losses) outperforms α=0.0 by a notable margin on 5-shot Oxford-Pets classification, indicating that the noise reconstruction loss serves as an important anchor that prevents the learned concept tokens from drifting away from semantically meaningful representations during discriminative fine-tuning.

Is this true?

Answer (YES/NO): YES